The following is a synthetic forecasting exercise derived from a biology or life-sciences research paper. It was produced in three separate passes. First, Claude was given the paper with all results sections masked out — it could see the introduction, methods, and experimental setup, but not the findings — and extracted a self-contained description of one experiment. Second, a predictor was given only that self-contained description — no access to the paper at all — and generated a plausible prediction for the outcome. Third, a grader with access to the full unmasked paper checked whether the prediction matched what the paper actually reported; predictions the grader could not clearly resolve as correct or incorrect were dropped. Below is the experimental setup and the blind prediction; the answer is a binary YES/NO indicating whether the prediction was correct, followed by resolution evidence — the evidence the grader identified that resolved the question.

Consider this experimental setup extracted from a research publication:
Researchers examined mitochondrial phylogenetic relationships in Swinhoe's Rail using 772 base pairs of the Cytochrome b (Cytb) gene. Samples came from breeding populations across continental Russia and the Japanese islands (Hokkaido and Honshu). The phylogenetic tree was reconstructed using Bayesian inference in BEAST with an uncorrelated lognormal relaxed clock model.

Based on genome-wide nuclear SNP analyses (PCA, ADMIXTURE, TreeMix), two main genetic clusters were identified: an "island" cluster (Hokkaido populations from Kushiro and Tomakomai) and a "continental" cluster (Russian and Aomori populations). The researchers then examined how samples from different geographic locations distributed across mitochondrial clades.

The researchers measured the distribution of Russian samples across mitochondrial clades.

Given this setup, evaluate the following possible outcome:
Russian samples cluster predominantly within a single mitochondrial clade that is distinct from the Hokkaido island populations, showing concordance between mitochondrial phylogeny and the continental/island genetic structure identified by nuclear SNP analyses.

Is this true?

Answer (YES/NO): NO